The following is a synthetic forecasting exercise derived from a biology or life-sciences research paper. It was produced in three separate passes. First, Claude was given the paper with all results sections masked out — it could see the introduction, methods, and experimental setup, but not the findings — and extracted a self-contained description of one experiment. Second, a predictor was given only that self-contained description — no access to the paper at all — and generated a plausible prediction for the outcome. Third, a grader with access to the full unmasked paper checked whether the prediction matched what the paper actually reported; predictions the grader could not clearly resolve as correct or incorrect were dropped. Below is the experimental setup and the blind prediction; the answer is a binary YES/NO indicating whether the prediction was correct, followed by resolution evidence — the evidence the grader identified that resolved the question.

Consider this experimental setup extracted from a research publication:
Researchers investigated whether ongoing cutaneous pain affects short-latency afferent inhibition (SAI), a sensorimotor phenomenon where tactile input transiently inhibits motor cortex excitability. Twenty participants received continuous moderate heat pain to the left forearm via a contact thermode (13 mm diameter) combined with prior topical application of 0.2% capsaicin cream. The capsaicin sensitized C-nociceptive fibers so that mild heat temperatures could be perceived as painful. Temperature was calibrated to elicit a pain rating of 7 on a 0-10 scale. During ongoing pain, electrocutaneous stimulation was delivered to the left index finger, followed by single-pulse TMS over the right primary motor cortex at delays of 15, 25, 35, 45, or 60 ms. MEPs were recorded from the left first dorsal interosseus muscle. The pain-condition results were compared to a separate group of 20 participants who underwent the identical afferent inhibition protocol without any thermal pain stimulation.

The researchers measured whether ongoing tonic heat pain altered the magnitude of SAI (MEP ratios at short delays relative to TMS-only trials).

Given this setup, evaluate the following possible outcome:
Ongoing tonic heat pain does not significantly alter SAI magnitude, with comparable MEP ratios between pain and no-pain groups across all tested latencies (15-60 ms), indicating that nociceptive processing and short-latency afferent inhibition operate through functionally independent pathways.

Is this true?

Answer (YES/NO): YES